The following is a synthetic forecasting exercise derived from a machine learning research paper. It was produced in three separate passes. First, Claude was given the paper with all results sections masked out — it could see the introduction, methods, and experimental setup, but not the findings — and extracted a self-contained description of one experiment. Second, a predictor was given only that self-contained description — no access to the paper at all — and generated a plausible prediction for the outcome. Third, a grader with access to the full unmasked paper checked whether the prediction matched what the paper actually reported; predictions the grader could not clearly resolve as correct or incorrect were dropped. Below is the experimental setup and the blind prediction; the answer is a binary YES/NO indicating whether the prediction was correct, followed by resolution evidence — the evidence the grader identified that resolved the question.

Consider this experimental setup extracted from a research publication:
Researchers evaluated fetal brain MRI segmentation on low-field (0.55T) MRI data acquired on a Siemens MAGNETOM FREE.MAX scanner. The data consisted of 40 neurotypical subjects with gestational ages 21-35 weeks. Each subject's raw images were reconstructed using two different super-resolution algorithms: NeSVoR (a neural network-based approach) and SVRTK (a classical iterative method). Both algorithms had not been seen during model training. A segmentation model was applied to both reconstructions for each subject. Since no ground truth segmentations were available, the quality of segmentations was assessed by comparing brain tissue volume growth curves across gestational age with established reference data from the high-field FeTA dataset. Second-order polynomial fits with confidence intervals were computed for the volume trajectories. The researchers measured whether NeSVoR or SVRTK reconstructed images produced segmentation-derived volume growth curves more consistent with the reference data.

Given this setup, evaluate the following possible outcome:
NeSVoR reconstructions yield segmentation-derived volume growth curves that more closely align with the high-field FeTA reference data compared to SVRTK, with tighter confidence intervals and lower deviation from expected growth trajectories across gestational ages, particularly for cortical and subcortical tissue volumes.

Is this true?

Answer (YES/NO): NO